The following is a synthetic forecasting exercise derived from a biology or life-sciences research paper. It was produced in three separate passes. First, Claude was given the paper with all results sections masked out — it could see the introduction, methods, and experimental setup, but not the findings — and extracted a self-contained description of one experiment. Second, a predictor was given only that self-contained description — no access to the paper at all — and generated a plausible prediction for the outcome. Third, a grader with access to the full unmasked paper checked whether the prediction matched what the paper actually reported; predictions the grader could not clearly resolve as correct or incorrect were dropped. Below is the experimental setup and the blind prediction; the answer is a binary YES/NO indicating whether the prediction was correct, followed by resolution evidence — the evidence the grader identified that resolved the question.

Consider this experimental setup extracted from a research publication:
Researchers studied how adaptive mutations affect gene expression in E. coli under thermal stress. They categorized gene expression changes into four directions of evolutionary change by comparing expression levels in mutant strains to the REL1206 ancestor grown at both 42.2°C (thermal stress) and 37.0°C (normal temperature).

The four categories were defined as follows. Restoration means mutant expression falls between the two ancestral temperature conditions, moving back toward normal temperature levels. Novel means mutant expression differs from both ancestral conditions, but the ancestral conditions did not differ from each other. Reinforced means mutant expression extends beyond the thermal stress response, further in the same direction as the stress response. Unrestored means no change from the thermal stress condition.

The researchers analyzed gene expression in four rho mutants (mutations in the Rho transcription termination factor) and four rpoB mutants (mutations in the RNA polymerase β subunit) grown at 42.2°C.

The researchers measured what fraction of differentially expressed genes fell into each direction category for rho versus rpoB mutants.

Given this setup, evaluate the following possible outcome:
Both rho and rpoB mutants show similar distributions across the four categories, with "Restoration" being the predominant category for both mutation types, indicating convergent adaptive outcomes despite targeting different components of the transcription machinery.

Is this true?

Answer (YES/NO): YES